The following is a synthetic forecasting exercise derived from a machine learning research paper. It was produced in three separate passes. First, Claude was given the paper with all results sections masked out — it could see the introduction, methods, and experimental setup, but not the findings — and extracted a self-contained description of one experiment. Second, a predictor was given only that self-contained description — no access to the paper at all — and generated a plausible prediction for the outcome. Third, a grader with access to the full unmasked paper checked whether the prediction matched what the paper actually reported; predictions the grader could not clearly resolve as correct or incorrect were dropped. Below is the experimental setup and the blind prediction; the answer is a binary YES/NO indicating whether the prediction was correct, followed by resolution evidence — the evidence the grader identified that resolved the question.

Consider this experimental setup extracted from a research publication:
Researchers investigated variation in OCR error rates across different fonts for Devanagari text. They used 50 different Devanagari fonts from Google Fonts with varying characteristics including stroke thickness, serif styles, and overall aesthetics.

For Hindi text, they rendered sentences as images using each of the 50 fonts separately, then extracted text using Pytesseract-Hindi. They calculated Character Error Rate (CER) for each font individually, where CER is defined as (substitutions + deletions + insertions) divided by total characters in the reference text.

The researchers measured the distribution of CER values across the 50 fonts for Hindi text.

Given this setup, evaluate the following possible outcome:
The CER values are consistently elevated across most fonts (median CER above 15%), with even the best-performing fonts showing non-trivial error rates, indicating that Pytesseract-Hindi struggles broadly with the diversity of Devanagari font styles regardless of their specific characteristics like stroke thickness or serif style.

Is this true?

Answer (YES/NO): NO